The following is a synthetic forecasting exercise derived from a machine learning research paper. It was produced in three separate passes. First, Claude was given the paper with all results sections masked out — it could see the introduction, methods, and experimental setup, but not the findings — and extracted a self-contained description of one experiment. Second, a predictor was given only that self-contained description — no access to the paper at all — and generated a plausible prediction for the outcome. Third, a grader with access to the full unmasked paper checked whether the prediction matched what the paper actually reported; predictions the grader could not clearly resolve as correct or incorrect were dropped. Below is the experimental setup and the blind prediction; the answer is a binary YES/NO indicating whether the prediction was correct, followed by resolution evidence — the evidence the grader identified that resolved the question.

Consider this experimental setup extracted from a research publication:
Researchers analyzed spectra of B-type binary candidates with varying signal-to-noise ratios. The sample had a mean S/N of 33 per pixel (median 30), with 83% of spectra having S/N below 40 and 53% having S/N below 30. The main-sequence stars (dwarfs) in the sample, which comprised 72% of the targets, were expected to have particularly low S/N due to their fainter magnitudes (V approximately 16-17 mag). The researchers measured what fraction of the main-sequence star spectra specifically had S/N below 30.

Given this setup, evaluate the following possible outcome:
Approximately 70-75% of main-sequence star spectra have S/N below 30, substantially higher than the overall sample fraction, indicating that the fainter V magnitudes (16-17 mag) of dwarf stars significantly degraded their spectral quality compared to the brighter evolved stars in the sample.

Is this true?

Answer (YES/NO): NO